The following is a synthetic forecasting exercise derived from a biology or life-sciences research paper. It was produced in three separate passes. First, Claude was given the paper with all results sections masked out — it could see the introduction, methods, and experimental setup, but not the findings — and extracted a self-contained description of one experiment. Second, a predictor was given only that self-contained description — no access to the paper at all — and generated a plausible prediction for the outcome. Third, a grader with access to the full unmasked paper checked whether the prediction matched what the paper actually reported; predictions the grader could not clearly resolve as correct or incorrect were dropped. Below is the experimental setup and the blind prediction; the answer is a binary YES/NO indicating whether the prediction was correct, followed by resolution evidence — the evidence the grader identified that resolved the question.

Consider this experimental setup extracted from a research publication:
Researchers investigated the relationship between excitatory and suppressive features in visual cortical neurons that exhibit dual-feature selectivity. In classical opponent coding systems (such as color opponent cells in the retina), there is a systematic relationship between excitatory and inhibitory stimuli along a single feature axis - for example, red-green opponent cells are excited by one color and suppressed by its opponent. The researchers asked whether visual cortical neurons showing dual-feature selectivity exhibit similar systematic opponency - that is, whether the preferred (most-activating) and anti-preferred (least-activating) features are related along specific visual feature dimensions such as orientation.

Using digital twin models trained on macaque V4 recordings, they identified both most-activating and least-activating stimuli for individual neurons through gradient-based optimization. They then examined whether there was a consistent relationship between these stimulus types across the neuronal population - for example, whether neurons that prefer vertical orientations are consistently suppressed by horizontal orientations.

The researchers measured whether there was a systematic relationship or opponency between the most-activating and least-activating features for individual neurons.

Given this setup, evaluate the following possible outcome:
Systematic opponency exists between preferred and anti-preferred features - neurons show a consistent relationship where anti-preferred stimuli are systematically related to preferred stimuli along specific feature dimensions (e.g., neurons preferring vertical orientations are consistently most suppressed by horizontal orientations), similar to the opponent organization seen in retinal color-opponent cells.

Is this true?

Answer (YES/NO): NO